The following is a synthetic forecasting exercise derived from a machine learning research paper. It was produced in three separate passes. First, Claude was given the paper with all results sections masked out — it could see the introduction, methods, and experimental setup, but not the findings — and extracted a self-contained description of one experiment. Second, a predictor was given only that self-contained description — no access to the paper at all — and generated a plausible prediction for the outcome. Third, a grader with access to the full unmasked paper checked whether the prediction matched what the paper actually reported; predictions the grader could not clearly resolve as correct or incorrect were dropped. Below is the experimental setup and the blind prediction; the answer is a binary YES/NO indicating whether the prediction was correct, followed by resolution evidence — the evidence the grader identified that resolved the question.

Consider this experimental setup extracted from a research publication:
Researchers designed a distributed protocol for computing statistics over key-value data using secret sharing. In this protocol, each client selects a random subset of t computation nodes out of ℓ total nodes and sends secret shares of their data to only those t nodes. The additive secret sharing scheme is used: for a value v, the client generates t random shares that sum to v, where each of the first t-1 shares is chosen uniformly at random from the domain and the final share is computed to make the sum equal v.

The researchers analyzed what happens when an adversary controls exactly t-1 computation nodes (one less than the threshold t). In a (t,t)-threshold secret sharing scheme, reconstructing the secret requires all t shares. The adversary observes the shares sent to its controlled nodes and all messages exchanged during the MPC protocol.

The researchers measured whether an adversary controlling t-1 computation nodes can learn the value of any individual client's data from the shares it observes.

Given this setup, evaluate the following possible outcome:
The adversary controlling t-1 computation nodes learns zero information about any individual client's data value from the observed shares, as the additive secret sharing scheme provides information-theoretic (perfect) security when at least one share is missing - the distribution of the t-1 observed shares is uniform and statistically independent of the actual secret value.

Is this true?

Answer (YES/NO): YES